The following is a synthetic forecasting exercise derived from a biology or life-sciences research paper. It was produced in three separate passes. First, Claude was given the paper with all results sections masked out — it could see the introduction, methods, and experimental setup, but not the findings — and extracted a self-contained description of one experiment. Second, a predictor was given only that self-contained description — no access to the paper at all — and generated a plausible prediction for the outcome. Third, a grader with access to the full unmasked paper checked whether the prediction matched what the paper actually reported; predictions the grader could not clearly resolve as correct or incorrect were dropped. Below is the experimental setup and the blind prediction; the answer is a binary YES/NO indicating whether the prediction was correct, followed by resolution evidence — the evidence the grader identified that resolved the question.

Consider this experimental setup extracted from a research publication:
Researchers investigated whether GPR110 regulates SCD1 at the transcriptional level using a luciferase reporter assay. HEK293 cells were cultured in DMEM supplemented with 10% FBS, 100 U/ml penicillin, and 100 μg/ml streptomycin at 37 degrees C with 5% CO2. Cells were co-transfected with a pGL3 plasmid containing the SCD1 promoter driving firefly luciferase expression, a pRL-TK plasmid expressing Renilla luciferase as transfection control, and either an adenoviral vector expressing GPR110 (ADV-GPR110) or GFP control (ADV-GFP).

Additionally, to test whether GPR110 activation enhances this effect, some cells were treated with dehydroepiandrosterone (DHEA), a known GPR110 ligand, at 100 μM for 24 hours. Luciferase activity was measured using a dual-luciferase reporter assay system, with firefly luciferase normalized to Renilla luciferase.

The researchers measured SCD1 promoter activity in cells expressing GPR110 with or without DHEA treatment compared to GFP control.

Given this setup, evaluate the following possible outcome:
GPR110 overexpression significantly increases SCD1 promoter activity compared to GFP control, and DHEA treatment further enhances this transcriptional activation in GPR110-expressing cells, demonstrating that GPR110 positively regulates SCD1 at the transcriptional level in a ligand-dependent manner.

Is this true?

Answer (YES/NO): NO